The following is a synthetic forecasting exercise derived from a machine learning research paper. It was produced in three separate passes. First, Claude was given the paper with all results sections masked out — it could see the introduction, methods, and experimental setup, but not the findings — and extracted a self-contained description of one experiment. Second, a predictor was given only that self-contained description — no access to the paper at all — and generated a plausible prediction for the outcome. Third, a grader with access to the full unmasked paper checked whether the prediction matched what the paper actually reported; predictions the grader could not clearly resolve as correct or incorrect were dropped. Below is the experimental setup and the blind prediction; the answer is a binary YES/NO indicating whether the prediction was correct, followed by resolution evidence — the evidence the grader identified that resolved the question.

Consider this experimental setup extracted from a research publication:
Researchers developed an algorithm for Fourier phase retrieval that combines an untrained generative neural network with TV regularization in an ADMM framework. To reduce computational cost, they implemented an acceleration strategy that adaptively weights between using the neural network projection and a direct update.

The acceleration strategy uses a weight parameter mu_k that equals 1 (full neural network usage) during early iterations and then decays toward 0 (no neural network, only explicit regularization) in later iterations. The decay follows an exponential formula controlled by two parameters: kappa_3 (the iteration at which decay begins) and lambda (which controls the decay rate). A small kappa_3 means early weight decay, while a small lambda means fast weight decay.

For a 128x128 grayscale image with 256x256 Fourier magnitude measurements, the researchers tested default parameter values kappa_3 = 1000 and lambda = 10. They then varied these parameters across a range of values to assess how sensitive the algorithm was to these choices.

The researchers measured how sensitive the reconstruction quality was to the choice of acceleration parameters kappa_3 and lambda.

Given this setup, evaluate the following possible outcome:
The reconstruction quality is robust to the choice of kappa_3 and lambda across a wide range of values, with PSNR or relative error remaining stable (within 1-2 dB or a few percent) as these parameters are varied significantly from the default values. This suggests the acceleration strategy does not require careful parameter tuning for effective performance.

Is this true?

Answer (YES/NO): YES